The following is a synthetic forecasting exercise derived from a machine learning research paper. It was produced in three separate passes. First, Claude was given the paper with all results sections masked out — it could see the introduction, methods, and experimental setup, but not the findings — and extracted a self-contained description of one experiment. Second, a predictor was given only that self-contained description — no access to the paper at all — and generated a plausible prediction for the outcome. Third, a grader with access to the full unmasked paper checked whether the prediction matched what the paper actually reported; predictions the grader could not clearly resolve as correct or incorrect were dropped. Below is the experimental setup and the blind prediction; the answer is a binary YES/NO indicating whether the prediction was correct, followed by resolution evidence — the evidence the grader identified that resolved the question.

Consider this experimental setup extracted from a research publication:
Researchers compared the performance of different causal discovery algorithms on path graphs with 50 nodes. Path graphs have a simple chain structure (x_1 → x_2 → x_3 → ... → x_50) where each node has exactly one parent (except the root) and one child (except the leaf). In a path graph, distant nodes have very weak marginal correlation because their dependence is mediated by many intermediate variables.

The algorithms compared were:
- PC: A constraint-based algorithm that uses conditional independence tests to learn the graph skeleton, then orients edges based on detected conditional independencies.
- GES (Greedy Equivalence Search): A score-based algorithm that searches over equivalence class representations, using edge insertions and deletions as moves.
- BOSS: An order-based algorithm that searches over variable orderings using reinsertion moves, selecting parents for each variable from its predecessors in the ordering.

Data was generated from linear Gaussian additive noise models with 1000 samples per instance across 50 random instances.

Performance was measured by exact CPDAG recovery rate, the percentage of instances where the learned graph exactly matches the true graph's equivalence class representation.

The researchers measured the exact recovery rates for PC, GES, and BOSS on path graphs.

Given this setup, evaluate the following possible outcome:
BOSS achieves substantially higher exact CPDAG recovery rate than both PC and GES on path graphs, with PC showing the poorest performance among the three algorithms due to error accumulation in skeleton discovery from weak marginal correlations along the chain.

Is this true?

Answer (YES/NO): NO